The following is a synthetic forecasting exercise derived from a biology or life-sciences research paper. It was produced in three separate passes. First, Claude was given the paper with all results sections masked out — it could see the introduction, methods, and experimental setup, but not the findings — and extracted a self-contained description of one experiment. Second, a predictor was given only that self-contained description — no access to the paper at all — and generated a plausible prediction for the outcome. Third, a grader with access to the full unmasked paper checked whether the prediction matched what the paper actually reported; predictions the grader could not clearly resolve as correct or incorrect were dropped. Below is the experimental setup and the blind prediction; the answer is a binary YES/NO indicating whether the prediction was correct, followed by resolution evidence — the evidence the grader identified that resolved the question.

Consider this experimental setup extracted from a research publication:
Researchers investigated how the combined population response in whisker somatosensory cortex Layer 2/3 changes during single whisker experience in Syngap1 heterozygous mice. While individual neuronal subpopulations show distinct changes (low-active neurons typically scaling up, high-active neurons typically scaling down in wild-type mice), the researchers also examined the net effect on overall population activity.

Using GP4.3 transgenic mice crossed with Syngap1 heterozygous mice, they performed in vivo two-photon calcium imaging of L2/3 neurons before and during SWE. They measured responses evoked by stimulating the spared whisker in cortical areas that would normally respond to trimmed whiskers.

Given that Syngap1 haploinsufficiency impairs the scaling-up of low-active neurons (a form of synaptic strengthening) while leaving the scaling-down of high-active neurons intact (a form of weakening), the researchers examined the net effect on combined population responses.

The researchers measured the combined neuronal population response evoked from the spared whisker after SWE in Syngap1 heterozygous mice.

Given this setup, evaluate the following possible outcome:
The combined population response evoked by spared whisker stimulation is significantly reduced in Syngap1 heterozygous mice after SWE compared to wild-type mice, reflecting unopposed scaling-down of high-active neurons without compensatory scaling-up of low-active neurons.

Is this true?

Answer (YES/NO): YES